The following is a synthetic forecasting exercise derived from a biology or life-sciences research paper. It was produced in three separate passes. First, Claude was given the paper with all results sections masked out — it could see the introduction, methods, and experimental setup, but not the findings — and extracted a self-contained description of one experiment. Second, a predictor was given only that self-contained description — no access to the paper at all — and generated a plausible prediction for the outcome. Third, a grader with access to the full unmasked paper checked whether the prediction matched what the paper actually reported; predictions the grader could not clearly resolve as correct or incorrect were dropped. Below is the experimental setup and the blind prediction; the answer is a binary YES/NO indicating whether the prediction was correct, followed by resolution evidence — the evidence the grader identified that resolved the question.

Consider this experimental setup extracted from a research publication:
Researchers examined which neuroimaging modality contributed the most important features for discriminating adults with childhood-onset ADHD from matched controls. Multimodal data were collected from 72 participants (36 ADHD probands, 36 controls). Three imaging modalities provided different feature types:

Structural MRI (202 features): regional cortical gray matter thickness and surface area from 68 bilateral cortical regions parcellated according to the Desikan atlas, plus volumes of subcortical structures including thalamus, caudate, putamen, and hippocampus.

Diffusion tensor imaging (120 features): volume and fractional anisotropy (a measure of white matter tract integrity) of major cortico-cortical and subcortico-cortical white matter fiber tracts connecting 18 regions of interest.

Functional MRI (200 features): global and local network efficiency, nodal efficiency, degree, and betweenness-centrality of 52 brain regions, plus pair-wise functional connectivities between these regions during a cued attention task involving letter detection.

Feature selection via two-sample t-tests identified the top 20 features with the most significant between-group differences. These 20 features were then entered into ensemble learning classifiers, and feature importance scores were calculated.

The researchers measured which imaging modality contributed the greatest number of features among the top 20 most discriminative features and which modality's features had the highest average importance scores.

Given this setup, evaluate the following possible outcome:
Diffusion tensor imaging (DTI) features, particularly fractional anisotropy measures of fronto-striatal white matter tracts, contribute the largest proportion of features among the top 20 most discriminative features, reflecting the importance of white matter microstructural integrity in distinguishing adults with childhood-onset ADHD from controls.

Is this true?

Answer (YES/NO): NO